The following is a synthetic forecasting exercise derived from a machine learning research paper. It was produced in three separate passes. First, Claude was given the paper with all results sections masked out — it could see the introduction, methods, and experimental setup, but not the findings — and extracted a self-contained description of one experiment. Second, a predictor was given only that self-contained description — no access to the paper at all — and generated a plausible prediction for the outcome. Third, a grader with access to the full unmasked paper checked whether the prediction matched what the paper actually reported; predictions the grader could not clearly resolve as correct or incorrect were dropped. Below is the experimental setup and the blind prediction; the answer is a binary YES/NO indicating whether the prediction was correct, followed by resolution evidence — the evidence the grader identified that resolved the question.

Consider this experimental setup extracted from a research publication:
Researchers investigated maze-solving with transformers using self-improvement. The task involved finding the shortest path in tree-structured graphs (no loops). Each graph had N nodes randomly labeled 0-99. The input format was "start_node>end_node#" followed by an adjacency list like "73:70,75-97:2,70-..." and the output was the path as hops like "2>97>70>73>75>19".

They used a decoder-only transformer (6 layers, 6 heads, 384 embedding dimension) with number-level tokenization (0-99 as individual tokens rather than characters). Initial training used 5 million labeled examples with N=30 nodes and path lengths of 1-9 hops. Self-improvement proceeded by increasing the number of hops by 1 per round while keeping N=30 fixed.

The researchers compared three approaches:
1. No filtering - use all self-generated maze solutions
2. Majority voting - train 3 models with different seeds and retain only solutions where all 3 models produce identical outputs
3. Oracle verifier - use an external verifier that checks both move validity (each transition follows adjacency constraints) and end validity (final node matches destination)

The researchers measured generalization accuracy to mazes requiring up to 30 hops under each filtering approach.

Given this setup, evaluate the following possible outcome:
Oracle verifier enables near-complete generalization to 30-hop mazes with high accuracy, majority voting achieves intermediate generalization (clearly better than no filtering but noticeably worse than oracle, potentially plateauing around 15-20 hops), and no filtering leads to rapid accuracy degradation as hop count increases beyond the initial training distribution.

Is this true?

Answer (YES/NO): NO